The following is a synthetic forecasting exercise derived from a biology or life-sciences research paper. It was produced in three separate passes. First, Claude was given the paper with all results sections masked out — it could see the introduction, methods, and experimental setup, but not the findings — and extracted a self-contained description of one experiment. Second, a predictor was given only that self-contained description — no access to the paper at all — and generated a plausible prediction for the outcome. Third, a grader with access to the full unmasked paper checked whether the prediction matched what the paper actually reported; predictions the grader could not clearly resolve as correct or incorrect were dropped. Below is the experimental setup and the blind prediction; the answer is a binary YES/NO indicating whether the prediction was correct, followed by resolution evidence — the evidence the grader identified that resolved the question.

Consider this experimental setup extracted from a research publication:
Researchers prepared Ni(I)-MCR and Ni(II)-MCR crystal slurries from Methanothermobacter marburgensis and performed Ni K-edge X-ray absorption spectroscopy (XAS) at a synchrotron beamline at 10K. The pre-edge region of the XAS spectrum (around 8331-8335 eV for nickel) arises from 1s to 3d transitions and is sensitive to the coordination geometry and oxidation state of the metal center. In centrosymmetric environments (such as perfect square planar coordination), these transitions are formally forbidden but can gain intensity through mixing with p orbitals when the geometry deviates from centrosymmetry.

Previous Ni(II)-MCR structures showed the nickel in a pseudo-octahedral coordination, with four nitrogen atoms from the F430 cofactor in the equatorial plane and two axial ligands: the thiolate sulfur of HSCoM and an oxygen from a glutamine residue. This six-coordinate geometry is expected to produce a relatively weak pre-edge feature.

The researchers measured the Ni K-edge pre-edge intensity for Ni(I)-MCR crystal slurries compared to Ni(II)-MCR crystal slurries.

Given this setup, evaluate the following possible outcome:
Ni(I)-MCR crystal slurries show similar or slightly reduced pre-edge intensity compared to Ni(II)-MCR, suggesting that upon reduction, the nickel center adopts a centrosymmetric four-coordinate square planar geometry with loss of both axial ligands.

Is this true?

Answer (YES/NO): NO